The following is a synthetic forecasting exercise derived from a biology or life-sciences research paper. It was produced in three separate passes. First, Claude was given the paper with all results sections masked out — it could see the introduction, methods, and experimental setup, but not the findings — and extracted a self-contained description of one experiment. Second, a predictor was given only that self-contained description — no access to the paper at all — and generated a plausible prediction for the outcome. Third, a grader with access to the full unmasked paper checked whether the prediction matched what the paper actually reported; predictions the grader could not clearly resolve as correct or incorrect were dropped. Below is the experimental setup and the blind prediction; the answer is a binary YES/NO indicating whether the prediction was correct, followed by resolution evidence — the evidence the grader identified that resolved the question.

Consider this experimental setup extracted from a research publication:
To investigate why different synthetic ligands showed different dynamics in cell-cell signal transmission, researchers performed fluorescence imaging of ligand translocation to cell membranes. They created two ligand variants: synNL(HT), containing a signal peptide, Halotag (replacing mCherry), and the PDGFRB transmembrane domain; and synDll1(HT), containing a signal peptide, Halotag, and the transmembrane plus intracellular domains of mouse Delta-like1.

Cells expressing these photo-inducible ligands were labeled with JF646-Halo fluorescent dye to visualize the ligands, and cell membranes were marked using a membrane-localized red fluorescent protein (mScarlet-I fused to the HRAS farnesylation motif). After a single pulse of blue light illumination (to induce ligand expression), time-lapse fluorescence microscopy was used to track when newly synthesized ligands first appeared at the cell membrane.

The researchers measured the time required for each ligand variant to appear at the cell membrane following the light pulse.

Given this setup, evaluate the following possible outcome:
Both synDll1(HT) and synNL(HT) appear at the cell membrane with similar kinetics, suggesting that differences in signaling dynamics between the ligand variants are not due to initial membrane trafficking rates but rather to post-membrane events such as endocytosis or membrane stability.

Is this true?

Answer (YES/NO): NO